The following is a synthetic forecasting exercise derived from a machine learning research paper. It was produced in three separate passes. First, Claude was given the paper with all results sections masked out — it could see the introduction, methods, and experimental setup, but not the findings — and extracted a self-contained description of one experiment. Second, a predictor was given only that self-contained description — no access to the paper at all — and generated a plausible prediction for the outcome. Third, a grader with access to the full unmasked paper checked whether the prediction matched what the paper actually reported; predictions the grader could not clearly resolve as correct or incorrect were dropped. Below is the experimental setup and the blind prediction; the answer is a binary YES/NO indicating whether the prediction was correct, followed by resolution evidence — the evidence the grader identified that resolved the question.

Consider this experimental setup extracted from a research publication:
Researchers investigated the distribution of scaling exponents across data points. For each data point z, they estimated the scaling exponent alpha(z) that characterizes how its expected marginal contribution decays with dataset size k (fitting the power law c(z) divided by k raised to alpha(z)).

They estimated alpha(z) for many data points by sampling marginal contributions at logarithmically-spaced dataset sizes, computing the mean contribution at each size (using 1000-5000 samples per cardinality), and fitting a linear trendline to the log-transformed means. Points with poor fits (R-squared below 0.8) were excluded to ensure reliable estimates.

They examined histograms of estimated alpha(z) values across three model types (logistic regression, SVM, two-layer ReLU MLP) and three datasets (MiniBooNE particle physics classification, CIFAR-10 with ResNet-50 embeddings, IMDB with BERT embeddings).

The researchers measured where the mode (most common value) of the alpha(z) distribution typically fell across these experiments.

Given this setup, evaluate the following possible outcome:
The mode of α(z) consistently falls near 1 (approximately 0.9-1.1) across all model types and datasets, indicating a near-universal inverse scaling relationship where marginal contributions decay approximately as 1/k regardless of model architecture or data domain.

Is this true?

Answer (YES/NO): NO